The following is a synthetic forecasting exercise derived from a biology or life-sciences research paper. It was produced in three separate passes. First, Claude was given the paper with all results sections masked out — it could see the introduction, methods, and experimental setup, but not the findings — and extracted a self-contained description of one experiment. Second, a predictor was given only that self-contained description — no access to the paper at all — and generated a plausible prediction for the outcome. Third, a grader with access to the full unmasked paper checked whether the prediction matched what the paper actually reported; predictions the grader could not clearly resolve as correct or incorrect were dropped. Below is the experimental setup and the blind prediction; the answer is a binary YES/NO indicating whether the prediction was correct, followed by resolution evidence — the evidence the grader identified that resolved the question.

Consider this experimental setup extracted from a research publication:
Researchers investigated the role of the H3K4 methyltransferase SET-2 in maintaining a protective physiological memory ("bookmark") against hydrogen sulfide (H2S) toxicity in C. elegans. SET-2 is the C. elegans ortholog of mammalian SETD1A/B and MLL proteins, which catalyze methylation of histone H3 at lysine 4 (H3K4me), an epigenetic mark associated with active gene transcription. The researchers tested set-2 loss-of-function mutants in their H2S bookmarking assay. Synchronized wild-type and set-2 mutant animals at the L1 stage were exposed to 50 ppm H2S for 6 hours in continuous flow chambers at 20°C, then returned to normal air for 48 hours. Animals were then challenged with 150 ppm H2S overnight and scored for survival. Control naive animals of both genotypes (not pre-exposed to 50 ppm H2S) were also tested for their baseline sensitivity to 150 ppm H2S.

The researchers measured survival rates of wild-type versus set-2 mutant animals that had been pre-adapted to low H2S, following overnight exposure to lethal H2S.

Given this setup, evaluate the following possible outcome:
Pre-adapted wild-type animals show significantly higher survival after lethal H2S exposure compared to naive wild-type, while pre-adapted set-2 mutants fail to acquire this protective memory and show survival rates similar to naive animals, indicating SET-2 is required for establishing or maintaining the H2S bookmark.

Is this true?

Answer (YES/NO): YES